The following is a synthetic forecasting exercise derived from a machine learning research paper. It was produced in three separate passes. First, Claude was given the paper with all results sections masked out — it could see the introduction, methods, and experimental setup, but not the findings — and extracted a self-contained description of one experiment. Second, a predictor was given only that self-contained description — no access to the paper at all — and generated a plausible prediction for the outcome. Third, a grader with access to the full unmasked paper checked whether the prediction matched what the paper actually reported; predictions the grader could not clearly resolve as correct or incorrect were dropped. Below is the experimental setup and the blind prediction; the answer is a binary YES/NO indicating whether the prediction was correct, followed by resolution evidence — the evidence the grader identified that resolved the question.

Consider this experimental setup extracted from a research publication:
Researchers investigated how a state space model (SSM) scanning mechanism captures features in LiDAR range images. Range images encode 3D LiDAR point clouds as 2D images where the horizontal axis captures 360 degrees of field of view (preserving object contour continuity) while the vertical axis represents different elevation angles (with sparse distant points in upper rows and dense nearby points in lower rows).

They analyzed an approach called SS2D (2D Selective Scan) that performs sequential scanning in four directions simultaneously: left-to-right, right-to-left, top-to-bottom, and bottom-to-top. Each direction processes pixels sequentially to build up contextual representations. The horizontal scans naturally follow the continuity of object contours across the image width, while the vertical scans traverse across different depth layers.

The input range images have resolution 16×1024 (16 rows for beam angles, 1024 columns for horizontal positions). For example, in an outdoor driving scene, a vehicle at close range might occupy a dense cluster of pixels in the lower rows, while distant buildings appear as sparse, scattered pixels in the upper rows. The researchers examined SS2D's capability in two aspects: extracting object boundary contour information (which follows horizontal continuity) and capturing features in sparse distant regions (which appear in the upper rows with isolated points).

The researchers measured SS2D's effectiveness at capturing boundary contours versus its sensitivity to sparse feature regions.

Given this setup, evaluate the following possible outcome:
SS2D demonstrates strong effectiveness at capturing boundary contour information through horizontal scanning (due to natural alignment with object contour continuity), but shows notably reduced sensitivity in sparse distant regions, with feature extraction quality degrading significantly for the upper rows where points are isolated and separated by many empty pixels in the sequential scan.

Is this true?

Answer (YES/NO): YES